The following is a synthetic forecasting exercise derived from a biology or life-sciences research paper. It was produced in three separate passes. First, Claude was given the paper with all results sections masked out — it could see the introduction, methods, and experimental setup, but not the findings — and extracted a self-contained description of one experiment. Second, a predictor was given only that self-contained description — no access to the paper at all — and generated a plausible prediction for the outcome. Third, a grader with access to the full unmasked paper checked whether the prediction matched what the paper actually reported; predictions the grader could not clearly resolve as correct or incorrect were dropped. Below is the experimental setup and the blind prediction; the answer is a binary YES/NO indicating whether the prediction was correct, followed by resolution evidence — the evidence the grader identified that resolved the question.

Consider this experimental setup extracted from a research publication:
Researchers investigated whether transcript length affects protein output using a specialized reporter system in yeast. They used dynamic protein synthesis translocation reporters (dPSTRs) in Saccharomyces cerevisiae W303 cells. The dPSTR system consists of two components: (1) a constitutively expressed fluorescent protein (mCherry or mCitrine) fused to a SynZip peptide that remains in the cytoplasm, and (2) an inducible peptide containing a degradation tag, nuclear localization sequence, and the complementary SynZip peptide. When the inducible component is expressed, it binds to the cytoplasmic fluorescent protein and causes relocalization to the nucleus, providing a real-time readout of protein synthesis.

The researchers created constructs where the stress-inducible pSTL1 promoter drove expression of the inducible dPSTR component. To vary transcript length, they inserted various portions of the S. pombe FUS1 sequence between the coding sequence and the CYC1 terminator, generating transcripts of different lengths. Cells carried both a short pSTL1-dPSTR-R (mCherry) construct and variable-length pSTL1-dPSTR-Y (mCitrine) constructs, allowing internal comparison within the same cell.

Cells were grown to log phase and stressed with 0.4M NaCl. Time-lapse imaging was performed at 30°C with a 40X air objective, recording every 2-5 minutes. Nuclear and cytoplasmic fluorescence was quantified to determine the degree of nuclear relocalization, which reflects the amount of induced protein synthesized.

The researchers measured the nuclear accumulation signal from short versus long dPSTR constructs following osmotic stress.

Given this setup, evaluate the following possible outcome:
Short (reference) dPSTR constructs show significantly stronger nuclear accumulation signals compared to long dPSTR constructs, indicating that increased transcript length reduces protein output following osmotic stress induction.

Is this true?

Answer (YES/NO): YES